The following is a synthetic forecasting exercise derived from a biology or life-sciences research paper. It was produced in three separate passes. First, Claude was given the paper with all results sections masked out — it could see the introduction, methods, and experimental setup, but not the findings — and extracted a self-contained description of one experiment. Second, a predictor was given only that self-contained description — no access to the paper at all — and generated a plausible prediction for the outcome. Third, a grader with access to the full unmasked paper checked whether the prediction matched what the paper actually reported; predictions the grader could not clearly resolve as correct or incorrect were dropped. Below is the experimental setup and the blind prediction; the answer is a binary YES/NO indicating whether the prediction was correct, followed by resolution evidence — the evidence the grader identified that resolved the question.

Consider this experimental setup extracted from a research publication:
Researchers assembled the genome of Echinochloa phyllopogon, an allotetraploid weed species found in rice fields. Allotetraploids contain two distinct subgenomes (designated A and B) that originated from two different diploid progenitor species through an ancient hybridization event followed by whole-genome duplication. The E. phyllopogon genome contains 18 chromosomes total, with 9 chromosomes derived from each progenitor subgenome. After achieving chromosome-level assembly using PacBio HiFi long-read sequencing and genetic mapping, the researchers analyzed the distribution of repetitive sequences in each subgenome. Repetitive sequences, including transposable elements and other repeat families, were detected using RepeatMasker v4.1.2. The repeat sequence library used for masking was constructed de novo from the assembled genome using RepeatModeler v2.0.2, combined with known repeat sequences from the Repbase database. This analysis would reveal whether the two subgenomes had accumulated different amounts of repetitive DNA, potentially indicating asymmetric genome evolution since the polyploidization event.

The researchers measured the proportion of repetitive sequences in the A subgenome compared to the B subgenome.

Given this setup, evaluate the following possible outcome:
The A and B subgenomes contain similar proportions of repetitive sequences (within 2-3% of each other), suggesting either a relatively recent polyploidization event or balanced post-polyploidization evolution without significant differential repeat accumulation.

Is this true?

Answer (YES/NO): NO